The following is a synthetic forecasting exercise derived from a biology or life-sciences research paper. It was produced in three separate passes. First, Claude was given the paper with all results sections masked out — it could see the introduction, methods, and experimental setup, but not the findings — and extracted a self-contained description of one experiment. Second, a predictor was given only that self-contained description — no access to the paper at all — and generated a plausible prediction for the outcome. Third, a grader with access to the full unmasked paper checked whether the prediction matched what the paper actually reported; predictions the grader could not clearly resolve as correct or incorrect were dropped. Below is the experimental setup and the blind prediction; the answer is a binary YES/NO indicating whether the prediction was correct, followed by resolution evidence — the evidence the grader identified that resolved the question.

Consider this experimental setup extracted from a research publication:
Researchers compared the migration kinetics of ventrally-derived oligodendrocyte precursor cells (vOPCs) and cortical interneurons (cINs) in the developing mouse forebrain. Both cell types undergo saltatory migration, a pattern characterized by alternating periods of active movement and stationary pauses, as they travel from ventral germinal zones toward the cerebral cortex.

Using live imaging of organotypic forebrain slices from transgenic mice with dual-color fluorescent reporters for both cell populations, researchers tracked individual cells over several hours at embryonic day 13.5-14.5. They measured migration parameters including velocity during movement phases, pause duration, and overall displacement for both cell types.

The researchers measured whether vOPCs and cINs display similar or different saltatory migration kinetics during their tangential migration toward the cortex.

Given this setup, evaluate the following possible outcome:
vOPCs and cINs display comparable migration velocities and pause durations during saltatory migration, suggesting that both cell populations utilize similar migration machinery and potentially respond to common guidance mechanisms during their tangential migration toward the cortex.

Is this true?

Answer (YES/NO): NO